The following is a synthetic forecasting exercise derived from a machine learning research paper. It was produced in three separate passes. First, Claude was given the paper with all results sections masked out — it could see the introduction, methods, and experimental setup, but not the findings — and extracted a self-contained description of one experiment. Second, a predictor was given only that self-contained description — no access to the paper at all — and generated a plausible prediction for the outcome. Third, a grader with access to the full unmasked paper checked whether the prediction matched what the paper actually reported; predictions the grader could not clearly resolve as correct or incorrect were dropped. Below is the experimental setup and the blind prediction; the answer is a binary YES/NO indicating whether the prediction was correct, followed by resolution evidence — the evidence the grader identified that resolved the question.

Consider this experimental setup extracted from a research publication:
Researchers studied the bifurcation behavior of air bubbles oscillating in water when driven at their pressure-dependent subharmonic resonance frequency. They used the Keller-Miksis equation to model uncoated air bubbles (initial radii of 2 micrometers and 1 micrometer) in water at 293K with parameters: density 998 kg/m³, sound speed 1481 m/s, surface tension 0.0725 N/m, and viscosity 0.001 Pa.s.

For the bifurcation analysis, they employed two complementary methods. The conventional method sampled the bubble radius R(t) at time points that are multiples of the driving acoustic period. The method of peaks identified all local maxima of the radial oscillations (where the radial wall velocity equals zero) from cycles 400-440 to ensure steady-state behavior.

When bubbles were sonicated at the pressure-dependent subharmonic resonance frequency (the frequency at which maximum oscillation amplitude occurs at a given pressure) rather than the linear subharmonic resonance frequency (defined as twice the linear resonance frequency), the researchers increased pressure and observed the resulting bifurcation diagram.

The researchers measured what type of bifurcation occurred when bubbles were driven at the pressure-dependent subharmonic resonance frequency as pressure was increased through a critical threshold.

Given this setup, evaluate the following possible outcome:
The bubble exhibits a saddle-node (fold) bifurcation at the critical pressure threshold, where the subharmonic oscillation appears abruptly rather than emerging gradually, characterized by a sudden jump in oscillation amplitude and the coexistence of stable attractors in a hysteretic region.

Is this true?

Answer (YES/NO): YES